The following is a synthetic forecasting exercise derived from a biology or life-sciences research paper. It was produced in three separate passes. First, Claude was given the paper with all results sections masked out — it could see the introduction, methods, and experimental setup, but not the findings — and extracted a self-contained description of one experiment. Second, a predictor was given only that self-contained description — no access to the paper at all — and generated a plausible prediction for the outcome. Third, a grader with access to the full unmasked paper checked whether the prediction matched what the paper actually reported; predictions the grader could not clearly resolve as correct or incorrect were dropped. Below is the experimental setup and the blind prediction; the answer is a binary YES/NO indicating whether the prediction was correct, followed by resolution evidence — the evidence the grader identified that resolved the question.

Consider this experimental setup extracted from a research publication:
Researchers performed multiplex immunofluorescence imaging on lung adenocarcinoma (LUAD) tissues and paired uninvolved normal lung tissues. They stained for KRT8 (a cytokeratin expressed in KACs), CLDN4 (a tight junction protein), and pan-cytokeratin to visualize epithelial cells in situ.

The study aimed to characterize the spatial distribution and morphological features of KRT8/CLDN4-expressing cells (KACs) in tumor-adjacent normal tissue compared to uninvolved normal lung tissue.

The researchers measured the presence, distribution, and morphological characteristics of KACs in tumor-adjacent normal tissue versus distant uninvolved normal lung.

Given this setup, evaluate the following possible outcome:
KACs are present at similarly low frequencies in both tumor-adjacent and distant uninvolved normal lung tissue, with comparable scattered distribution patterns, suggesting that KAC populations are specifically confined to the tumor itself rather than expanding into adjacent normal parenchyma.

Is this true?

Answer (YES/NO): NO